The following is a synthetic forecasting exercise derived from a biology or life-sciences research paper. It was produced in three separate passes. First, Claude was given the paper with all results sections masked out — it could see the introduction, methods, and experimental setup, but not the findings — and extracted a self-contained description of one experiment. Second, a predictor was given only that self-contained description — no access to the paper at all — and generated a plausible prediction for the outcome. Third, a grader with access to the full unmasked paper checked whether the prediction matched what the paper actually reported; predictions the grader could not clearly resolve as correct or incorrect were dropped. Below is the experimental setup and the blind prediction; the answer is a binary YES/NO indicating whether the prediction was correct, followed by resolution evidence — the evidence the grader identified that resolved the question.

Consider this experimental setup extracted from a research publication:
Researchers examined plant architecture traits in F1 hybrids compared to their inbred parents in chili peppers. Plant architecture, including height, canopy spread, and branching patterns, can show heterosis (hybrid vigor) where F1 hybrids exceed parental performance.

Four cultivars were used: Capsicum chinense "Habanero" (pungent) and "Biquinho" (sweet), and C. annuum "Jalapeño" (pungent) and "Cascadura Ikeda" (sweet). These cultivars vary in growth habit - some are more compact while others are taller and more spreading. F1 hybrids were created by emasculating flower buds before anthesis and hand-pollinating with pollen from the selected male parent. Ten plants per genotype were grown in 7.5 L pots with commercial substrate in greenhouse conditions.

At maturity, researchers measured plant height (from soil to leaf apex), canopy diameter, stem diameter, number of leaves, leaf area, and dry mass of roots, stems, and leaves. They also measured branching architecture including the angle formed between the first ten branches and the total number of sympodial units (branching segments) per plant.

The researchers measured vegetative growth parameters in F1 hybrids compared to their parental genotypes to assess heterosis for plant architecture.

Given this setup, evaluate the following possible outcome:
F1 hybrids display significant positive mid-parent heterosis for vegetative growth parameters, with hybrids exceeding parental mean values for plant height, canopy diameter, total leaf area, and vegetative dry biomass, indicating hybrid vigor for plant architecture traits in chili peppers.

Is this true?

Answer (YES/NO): NO